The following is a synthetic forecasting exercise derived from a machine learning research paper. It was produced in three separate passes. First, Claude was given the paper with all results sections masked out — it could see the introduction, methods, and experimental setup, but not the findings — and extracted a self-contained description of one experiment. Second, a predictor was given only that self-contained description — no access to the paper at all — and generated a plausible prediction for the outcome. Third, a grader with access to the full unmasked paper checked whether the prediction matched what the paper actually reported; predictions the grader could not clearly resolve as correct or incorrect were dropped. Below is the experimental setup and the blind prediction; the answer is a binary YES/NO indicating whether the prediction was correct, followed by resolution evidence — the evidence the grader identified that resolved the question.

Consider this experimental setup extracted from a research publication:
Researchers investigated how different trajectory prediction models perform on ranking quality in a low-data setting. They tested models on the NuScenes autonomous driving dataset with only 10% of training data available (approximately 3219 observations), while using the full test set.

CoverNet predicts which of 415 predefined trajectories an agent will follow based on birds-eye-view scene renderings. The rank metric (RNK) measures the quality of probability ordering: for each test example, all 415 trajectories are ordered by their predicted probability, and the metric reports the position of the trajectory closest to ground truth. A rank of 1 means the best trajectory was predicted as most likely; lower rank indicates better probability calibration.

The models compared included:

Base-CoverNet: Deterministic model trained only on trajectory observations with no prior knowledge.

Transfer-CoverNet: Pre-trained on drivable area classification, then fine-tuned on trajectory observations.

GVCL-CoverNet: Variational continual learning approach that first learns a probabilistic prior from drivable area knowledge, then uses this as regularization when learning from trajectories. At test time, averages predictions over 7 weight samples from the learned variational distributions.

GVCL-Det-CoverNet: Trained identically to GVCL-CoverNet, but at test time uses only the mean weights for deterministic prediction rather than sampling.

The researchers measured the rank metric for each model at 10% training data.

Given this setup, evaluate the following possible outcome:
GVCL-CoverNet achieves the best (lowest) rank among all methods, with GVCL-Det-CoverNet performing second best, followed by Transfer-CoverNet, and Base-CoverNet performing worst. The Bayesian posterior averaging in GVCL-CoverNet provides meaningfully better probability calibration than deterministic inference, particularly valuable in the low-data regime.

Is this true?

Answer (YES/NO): NO